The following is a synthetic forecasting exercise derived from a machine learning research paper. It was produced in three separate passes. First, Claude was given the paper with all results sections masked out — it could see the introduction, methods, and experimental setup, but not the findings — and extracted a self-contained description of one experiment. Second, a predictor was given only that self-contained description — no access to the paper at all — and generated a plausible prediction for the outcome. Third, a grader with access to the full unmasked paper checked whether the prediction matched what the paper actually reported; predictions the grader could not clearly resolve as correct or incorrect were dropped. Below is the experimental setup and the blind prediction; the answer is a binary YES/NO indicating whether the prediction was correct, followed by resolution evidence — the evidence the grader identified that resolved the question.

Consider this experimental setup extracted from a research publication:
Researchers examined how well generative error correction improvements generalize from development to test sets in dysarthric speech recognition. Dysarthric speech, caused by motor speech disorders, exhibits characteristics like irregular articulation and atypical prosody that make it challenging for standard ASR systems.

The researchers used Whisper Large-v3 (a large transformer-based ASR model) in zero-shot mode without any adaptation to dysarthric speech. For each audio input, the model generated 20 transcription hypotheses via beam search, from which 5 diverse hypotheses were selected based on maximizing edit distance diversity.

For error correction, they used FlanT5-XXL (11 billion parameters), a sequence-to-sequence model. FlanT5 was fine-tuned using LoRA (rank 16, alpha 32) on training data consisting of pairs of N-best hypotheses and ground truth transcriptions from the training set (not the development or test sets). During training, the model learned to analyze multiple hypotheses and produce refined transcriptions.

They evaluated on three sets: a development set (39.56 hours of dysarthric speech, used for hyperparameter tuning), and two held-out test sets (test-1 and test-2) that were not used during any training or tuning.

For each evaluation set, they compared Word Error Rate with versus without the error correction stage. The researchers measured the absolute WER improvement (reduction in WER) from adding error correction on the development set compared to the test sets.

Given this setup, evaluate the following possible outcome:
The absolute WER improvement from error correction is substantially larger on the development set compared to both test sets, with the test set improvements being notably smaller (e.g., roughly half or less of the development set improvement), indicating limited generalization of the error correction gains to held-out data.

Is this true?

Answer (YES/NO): YES